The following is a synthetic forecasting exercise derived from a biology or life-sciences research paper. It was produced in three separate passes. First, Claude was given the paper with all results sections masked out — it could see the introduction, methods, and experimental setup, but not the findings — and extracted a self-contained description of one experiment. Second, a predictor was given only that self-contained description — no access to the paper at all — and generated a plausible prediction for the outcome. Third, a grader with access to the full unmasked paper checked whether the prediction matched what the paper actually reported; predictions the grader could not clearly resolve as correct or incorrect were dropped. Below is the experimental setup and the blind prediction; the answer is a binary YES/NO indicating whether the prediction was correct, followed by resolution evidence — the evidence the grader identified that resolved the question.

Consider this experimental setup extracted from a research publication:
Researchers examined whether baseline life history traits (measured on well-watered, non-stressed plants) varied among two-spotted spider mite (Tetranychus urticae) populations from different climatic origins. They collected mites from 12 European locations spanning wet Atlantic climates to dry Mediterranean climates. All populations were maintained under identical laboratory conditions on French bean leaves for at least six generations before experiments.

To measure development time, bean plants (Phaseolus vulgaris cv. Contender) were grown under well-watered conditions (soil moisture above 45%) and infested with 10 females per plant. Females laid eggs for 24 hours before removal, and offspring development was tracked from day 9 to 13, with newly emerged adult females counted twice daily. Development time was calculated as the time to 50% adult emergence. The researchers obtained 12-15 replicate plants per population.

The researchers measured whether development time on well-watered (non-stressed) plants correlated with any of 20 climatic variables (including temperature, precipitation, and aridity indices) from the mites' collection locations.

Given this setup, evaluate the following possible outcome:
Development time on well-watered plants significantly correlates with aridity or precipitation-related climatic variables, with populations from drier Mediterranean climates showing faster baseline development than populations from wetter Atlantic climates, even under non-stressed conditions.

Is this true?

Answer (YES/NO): NO